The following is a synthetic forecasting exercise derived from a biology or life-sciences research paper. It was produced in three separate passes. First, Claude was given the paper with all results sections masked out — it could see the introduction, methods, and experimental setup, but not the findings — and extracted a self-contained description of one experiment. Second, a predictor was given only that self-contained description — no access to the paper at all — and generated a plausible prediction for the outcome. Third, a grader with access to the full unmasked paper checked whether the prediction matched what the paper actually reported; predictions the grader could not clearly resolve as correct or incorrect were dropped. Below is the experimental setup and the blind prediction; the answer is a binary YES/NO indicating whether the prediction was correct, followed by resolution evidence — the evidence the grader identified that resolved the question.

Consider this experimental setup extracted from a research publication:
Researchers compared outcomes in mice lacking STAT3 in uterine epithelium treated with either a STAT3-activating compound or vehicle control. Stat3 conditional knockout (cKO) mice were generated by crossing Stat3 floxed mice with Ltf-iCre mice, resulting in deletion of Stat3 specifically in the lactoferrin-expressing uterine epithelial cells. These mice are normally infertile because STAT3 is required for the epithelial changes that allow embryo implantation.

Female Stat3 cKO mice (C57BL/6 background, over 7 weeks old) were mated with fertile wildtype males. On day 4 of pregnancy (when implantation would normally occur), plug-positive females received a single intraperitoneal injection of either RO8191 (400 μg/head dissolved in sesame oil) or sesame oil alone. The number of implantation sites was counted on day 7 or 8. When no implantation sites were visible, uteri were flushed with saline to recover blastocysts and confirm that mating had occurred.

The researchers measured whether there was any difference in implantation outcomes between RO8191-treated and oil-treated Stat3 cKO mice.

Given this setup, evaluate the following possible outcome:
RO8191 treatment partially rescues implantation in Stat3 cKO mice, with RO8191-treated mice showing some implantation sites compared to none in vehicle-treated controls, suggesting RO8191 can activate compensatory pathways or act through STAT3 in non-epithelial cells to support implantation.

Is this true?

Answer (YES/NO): YES